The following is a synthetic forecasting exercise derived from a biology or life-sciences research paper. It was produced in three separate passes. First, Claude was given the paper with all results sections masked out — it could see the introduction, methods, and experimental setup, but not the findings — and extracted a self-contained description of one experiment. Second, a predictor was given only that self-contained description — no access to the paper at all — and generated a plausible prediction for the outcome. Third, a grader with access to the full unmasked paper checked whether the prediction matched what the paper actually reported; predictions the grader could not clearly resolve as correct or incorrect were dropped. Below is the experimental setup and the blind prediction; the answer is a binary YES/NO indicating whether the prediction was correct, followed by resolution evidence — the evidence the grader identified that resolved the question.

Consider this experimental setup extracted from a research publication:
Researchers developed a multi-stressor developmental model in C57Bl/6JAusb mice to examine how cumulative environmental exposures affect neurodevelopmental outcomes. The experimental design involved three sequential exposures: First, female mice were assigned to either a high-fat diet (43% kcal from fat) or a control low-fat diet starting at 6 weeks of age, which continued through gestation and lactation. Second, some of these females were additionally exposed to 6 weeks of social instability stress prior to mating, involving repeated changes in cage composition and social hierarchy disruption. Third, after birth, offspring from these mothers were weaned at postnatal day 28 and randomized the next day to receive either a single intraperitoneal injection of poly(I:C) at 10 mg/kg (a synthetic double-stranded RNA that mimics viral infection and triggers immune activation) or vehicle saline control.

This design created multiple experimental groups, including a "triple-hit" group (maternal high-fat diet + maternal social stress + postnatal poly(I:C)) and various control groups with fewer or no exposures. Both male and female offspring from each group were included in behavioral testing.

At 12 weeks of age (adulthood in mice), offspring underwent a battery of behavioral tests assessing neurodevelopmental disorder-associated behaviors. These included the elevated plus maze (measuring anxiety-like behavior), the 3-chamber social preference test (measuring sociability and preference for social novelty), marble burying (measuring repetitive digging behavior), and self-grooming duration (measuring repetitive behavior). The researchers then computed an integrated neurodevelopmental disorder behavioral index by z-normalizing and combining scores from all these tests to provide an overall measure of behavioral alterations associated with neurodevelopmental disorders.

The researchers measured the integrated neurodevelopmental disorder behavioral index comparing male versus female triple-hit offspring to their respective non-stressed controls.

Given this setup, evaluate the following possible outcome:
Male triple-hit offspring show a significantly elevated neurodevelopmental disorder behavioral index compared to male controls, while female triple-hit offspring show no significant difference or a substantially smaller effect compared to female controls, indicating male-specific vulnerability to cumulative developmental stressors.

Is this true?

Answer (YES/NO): YES